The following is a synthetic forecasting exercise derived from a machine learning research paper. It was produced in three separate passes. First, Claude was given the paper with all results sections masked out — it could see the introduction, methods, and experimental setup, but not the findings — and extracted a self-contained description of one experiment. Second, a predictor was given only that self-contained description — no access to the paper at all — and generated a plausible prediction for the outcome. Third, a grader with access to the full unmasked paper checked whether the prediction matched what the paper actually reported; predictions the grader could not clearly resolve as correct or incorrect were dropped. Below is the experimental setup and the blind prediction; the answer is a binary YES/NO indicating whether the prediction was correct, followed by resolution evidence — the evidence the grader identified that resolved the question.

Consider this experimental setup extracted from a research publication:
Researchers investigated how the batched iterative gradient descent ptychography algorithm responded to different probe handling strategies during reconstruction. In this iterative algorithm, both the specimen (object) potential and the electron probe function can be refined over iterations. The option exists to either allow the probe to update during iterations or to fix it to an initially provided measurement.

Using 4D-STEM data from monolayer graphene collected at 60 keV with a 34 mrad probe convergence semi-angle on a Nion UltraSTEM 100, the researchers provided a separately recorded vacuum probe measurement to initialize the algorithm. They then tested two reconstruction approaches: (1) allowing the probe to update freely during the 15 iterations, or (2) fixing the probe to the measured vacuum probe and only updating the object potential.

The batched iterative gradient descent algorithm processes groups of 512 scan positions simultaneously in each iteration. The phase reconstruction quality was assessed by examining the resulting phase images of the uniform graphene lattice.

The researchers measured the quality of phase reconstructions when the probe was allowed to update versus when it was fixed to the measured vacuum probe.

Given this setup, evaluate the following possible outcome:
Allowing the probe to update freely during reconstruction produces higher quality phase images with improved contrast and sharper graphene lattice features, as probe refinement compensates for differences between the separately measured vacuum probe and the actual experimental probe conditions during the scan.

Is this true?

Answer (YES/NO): YES